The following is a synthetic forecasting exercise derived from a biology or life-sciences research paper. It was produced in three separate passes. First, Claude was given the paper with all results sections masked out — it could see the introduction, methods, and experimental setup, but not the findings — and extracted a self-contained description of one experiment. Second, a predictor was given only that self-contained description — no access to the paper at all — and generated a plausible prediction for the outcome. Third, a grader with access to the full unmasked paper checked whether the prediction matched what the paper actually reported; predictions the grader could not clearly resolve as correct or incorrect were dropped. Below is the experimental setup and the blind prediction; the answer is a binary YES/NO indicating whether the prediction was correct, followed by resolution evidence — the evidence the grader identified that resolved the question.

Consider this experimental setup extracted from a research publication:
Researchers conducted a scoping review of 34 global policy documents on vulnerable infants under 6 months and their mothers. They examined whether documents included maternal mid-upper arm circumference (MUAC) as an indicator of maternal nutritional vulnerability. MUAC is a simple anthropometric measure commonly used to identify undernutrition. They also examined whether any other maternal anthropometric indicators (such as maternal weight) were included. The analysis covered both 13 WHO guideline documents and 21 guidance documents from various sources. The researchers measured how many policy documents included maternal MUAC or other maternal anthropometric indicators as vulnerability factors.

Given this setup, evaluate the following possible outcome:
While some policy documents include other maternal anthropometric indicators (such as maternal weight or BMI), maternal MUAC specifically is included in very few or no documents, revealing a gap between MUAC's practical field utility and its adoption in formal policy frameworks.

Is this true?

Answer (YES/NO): NO